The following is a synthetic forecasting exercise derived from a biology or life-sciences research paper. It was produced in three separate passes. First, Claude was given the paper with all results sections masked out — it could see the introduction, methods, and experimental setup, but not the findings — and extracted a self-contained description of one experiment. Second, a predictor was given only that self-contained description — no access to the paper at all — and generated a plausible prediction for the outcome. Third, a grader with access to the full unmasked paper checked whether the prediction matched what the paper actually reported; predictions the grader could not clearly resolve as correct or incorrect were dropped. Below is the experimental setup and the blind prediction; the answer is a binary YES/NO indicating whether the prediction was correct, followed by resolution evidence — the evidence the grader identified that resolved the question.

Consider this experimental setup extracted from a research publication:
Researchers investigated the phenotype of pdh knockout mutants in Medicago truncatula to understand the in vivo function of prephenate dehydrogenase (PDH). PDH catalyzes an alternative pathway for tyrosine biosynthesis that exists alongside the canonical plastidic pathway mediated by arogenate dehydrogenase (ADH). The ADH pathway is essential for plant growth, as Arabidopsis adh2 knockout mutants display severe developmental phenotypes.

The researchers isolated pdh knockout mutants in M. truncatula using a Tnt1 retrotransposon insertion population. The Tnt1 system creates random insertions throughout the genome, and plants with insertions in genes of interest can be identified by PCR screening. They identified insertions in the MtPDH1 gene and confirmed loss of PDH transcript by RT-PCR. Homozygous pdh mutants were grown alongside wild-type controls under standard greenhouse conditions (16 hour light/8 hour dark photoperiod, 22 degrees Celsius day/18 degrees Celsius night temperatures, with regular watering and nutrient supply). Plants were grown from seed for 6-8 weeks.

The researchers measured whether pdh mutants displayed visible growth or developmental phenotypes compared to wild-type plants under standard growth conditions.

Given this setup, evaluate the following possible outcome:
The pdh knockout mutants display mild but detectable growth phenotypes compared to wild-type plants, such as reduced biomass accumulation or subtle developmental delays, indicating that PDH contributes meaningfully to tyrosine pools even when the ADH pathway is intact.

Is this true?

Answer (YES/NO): NO